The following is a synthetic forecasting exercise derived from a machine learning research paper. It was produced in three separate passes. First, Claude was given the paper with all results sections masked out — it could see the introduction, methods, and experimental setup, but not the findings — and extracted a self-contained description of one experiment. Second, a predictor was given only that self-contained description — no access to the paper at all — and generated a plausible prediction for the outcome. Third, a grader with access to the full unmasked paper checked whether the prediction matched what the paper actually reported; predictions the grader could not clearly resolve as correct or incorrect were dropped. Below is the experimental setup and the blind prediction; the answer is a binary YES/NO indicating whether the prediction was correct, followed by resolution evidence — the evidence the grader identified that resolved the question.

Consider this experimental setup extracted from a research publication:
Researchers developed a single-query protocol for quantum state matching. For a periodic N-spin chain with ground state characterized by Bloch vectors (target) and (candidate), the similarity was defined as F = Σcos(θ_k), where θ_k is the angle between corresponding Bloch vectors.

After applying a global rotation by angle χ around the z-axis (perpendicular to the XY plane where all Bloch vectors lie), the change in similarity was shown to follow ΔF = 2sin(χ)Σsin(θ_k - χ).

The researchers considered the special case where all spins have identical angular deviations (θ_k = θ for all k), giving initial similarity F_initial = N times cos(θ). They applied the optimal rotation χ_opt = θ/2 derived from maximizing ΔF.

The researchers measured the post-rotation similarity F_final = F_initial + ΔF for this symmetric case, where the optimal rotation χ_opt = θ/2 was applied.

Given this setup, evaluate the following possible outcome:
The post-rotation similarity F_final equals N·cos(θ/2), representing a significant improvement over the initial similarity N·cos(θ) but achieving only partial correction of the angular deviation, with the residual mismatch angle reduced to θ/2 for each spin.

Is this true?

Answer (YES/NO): NO